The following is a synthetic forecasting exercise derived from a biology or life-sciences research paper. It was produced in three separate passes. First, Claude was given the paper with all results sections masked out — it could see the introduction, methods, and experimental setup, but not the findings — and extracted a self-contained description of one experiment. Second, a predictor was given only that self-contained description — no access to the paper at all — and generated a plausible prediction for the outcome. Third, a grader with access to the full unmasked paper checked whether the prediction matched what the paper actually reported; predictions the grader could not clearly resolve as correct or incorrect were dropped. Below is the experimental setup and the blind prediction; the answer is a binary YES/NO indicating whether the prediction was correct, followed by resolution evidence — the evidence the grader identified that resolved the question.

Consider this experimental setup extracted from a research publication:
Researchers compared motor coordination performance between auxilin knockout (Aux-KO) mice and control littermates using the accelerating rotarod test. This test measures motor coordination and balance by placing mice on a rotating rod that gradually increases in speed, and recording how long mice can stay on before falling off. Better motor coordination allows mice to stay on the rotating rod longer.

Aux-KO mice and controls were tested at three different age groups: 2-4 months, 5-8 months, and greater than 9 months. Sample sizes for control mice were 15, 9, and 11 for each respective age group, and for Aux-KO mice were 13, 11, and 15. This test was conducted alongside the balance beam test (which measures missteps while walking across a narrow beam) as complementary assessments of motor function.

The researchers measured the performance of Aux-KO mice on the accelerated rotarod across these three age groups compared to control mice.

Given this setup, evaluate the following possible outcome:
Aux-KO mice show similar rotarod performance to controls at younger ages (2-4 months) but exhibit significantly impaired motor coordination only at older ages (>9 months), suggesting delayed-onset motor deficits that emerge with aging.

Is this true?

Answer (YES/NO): NO